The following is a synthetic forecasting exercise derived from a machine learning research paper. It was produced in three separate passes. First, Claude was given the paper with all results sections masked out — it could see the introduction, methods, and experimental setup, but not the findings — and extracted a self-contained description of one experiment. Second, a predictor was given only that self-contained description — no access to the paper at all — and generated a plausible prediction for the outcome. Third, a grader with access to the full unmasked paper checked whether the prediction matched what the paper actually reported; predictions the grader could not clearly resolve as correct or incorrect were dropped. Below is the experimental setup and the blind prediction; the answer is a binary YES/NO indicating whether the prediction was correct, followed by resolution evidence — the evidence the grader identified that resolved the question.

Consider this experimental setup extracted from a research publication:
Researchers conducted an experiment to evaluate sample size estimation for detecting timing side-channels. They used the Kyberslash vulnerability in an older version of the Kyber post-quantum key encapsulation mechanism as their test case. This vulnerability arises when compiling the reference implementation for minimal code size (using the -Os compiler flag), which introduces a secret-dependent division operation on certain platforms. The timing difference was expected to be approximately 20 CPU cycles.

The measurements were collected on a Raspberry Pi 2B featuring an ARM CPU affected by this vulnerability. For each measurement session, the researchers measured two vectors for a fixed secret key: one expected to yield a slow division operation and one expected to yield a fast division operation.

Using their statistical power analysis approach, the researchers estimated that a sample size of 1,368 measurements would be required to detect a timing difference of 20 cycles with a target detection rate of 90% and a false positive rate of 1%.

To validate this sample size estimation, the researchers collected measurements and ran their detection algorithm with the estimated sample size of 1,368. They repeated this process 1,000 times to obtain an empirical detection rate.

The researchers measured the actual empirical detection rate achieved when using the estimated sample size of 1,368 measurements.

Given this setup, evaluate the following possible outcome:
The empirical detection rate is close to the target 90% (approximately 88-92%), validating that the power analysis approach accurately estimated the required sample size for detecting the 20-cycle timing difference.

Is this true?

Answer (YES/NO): NO